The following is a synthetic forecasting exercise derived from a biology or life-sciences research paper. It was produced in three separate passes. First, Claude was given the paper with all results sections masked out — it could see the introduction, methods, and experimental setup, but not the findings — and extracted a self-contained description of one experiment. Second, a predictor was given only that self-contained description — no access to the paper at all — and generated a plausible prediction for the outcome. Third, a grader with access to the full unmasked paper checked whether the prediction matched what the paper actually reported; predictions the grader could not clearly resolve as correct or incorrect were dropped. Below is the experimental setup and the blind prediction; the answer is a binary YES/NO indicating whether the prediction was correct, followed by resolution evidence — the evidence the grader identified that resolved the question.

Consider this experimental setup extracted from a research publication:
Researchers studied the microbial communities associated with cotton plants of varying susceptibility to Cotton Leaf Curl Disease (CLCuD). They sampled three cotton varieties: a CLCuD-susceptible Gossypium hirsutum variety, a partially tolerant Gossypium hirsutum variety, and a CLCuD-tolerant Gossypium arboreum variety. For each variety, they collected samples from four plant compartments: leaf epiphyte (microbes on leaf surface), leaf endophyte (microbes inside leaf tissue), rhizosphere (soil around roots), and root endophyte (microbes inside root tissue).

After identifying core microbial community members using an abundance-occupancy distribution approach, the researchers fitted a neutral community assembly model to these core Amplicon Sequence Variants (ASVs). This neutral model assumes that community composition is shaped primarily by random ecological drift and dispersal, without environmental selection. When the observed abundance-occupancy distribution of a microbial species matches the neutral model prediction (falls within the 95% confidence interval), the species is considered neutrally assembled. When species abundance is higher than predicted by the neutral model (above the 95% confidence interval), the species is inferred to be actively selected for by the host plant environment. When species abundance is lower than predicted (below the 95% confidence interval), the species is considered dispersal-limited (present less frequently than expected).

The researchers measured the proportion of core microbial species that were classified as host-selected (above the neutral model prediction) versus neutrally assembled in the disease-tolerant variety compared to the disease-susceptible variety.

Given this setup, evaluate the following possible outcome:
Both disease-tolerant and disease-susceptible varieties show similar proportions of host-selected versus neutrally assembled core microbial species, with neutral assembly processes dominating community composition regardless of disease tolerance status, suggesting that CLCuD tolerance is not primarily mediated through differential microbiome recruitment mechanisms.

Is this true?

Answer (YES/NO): NO